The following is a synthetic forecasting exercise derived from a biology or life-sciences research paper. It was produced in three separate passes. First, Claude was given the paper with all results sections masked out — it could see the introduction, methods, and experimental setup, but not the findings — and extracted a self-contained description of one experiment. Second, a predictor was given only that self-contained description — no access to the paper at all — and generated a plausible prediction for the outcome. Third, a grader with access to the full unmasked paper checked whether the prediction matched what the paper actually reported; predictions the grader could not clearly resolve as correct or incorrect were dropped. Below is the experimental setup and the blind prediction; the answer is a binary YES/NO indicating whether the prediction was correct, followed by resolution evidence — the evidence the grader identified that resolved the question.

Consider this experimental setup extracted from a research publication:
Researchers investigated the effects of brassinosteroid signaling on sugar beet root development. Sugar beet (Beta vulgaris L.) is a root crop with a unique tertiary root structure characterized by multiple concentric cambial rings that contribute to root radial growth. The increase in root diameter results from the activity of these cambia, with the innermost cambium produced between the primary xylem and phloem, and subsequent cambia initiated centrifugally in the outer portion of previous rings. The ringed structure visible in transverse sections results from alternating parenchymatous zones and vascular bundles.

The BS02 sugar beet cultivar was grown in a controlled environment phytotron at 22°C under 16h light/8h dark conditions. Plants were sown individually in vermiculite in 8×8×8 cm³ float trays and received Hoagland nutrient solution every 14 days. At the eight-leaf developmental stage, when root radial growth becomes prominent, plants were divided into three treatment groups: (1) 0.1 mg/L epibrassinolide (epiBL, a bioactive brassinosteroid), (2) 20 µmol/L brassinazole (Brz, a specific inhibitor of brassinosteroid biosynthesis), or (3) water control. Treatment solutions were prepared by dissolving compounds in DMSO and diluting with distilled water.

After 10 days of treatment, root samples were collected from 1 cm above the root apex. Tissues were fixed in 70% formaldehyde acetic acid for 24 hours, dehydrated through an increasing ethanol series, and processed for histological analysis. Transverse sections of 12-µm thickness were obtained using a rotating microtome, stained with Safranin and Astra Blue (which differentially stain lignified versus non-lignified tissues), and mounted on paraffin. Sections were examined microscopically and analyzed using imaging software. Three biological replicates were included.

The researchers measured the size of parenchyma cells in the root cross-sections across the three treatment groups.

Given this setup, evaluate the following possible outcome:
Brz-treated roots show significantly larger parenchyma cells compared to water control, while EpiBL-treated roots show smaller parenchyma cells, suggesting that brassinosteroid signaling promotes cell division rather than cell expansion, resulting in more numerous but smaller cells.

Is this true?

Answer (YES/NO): NO